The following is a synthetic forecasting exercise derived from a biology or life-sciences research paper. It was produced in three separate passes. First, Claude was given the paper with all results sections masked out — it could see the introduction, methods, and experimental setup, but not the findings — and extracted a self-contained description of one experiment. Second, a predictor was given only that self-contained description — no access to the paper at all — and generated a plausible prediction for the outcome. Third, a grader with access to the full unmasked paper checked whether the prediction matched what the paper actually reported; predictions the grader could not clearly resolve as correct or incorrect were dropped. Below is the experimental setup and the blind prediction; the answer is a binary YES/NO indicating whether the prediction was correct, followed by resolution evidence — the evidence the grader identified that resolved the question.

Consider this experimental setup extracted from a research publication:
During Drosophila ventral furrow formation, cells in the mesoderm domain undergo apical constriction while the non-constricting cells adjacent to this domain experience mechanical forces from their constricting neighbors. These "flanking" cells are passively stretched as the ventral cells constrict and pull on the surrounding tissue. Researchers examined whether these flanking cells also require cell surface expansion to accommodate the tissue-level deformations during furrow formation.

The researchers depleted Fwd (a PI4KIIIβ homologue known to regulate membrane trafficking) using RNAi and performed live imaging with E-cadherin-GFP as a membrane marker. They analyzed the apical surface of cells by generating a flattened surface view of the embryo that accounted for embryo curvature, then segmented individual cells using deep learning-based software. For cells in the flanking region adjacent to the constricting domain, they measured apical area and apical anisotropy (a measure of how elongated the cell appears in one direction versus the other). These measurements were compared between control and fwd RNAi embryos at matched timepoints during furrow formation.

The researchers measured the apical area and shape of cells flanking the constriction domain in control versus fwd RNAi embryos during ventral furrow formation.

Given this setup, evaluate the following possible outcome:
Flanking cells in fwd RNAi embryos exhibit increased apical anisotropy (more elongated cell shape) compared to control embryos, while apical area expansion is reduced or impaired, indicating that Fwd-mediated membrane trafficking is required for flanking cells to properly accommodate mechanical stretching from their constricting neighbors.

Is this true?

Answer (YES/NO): NO